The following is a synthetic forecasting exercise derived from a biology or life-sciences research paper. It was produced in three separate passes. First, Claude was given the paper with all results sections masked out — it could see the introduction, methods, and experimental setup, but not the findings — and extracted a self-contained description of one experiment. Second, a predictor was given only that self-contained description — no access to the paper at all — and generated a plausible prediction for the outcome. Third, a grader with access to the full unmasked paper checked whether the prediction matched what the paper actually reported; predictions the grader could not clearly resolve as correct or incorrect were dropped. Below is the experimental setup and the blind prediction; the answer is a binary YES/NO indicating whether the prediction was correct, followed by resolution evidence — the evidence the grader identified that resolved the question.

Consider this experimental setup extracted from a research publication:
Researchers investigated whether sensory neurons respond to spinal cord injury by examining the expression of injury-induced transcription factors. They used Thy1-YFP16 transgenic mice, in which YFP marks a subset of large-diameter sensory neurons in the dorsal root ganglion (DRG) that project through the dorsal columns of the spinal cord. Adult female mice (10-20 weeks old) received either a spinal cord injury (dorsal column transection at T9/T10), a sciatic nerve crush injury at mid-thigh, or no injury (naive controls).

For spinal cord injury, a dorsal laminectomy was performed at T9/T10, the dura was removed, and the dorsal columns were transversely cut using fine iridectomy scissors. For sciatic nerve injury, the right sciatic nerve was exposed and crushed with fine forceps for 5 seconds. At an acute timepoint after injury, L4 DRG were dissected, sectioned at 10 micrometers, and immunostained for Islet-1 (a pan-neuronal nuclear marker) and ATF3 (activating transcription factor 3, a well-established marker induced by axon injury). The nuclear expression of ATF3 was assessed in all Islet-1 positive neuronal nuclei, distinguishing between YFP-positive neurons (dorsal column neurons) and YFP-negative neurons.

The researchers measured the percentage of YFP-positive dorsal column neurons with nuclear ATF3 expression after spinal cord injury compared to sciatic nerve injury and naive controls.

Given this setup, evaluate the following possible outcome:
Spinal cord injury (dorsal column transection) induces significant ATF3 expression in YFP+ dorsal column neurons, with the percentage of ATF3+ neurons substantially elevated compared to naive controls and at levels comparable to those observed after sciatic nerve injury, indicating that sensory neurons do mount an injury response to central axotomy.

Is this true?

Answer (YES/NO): NO